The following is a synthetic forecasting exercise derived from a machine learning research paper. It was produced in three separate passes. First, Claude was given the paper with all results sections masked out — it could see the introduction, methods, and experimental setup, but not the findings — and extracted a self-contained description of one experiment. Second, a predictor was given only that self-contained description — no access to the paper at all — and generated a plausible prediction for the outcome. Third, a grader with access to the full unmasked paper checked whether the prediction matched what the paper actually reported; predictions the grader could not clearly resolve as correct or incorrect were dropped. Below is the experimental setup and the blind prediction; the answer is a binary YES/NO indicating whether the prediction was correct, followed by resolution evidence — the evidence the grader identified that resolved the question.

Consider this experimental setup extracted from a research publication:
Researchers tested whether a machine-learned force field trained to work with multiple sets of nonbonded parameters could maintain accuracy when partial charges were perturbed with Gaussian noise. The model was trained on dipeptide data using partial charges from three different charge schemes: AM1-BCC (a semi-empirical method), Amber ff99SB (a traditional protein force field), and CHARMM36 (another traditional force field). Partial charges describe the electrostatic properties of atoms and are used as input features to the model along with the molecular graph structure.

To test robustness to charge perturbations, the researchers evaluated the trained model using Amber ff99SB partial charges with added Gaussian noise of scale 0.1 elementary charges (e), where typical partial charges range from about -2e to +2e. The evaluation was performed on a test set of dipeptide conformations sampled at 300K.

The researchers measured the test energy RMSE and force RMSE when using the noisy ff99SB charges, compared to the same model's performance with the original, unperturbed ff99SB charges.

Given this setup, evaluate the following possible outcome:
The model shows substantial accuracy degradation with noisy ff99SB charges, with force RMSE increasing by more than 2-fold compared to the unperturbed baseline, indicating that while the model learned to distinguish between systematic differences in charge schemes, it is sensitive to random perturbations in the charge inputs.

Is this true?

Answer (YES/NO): NO